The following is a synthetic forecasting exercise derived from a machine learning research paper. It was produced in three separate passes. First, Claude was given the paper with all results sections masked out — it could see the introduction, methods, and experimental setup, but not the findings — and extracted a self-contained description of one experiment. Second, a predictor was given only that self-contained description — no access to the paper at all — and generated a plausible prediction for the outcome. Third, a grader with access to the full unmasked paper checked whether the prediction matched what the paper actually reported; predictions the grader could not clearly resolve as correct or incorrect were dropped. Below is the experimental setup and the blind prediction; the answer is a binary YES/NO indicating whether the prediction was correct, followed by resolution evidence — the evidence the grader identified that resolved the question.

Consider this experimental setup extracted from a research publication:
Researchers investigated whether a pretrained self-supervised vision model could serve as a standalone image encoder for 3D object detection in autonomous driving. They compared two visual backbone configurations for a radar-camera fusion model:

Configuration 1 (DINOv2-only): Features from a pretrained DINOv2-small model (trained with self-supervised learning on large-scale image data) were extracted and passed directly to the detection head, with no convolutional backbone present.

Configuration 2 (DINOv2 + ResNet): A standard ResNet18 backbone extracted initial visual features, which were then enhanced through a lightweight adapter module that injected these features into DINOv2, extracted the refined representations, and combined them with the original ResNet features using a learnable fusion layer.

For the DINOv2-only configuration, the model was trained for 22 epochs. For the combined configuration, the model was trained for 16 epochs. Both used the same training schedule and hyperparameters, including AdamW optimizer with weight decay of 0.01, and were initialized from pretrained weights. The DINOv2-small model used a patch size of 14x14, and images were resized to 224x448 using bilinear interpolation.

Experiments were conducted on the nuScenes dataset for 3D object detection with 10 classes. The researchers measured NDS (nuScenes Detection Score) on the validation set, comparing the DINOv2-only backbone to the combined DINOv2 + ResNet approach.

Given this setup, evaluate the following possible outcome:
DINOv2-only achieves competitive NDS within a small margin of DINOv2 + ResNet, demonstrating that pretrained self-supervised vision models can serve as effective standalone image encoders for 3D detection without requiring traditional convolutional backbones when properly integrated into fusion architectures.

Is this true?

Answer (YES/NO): NO